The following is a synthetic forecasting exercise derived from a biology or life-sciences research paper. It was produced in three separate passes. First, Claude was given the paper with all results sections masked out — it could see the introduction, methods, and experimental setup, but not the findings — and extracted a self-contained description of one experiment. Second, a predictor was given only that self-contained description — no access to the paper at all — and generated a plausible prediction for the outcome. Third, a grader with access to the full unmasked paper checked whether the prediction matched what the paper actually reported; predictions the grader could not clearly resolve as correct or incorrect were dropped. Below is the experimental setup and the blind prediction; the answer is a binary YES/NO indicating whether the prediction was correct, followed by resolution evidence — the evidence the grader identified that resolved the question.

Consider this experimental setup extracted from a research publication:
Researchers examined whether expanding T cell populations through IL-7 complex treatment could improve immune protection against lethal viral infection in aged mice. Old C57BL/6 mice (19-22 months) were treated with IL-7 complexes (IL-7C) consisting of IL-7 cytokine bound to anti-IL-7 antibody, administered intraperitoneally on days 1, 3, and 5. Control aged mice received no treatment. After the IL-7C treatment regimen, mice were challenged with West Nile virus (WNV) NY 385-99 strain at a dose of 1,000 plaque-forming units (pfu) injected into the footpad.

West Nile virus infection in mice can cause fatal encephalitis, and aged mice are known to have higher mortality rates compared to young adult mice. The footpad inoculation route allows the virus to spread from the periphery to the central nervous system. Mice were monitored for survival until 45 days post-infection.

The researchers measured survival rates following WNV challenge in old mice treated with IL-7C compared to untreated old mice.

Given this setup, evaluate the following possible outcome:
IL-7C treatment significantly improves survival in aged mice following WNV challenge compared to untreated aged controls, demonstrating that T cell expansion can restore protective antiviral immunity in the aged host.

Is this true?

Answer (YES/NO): NO